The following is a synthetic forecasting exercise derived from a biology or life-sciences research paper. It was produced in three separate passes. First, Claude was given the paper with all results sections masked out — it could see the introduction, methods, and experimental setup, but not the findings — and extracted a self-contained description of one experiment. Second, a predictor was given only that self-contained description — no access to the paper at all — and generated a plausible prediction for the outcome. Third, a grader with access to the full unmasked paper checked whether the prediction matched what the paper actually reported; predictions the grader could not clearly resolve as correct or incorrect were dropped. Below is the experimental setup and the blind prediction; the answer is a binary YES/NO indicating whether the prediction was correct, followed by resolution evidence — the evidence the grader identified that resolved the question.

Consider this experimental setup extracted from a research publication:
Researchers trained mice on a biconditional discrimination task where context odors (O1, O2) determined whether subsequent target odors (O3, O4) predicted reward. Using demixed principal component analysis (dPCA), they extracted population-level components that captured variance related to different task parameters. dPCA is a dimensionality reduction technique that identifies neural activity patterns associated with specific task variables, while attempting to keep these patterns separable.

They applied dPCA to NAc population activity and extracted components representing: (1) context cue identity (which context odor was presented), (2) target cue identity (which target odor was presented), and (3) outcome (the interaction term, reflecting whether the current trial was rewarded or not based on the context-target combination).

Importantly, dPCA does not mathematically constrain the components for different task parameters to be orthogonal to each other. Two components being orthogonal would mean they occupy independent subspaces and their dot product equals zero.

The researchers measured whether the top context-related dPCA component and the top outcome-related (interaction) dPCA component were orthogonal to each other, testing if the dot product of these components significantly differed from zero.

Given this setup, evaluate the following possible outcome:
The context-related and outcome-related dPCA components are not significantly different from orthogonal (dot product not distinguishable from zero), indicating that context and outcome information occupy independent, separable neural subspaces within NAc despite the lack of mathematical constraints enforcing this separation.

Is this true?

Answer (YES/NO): YES